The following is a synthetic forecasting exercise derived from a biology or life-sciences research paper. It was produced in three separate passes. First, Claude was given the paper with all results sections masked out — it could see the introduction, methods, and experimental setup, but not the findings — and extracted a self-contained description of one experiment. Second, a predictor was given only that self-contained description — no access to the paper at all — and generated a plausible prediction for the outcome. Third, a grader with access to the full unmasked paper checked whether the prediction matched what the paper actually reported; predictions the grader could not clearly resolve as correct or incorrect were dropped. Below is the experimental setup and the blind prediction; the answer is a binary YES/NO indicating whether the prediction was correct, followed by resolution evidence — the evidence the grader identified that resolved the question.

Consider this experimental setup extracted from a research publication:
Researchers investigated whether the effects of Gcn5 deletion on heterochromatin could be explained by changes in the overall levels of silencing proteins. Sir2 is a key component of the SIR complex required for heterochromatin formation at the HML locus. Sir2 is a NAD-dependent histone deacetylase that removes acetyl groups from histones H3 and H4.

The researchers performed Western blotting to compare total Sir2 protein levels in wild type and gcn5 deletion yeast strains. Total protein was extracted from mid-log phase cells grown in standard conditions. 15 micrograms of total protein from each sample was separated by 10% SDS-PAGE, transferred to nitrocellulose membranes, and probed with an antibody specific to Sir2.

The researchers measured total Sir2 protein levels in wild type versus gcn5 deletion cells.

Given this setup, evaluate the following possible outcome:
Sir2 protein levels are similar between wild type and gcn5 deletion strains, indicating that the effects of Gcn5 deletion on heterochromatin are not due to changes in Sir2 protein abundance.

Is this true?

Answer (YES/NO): NO